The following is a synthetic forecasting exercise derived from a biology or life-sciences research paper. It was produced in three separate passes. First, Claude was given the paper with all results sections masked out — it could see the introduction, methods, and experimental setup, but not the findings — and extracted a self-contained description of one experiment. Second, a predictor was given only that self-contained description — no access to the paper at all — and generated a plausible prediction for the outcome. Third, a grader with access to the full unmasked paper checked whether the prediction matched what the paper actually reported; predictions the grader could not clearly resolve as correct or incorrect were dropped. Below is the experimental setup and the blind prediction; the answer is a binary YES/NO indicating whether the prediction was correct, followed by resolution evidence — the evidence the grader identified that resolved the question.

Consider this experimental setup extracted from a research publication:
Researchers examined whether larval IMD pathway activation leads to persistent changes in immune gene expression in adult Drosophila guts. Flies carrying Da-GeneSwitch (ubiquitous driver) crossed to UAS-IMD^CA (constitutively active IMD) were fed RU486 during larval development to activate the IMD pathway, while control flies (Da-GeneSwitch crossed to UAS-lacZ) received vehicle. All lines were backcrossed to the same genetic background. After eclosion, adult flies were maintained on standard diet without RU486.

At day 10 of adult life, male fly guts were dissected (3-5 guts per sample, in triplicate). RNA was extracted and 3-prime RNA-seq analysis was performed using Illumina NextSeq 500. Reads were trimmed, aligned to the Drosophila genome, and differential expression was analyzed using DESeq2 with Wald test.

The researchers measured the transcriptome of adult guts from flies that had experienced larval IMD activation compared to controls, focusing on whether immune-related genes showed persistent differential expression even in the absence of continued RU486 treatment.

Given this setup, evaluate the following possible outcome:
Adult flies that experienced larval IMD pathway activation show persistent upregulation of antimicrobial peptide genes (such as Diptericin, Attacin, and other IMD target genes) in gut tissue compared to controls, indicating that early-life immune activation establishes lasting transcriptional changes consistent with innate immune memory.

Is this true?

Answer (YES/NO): NO